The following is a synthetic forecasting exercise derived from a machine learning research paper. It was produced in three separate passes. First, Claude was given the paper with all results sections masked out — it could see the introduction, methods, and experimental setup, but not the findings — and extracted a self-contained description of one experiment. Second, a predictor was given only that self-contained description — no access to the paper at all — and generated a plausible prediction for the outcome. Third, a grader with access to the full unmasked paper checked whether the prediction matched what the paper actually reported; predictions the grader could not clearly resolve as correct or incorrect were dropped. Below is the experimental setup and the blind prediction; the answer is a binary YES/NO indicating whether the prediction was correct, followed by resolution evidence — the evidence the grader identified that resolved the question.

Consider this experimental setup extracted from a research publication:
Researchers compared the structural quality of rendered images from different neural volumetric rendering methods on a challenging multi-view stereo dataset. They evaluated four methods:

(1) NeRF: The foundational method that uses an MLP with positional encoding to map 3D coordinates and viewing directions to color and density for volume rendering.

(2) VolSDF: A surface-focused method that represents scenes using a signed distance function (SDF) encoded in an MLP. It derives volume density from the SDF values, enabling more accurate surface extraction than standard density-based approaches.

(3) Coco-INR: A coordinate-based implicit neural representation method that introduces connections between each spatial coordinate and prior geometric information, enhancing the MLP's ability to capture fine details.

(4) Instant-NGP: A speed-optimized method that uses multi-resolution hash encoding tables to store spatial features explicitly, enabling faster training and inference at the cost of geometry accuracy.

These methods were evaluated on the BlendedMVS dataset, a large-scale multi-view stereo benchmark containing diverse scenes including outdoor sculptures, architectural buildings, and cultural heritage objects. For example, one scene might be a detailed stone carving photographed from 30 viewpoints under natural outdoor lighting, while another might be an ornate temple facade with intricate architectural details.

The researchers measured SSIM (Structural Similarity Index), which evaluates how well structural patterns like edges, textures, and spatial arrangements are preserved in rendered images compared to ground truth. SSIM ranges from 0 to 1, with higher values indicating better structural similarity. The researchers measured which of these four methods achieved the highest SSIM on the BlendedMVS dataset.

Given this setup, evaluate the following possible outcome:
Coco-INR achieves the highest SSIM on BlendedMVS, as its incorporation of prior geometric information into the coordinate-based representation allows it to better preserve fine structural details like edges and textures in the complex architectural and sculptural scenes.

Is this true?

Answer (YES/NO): YES